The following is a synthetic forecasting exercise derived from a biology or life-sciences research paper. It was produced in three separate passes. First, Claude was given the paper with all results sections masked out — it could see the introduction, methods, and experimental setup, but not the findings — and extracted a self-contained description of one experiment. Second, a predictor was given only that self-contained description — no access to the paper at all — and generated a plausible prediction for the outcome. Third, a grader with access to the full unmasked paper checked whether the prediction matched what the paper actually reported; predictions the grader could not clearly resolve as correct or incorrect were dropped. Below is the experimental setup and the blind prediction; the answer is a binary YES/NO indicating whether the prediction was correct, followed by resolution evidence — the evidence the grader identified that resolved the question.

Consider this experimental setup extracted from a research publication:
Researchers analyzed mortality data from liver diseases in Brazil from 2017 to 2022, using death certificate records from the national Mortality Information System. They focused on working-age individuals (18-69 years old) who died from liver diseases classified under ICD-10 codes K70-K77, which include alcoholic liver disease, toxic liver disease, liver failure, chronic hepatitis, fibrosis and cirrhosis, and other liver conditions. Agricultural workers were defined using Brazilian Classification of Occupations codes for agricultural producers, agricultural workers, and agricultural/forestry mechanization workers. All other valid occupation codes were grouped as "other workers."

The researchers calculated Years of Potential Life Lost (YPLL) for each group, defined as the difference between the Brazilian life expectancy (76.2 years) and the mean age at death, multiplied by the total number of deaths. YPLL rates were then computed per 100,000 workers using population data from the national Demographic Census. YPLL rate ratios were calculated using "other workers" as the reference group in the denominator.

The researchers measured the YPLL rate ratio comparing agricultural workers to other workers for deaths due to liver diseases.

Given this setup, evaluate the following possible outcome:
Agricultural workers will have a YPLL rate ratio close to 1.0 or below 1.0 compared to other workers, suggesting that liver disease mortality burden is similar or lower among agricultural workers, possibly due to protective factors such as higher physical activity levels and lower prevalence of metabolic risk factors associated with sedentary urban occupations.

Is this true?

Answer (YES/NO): NO